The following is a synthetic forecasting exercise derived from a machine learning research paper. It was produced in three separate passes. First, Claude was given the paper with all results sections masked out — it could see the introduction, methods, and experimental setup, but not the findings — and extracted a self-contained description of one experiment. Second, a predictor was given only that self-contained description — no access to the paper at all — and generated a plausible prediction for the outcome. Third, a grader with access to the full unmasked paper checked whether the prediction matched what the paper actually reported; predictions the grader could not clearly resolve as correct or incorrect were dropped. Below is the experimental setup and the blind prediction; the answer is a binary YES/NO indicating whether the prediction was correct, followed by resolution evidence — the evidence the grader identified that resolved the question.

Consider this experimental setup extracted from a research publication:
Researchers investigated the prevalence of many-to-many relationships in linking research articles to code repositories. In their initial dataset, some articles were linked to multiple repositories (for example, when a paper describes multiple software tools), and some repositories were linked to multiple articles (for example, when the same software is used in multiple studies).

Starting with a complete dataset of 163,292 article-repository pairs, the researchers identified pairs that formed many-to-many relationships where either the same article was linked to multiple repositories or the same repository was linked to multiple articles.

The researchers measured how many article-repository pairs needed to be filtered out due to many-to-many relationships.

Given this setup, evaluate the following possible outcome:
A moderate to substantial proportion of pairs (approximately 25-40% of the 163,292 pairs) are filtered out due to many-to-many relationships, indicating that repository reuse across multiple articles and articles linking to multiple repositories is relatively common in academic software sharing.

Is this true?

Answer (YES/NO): NO